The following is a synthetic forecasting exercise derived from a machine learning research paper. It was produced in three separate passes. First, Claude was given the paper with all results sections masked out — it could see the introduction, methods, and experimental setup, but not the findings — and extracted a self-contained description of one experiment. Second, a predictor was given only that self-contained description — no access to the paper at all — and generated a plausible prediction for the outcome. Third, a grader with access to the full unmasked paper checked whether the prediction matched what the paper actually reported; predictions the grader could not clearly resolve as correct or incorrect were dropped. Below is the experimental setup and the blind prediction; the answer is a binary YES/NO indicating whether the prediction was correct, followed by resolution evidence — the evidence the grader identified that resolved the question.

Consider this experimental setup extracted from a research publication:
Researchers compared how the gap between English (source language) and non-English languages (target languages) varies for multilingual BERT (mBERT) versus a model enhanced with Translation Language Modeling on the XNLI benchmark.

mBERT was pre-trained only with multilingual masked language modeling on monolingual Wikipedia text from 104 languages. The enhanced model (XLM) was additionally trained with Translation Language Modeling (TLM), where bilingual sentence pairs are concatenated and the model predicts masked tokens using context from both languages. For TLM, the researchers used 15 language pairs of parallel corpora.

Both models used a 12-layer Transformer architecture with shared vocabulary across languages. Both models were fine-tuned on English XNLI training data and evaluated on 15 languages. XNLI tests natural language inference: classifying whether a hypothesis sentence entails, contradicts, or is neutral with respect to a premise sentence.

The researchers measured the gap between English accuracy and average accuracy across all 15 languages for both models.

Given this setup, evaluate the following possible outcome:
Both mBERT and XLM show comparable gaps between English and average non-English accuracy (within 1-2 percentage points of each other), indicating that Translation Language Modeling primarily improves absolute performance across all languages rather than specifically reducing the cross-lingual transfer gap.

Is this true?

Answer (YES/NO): NO